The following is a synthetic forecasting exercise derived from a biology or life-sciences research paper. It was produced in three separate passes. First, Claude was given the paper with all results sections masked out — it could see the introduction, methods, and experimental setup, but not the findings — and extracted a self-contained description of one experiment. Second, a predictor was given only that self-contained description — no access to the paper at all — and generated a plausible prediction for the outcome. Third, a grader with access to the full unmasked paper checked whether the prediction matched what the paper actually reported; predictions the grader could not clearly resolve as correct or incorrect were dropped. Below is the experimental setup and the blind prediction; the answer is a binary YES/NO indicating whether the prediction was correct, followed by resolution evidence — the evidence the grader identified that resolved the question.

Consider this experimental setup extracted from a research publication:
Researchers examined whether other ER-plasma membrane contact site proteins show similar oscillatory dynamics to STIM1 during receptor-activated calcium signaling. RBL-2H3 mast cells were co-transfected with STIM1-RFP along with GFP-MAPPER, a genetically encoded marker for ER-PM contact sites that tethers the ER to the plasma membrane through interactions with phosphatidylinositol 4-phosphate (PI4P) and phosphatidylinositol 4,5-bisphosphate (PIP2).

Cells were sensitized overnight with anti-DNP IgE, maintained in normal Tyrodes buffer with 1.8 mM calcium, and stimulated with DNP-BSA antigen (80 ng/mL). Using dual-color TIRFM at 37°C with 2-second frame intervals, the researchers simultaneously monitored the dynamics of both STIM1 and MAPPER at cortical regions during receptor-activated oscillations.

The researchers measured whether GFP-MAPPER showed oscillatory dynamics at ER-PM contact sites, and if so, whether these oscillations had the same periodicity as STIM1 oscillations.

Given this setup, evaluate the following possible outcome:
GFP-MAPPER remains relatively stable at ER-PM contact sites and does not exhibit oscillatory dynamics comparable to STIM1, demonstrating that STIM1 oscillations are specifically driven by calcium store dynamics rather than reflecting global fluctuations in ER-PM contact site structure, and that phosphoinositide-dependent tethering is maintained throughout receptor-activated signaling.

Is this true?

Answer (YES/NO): NO